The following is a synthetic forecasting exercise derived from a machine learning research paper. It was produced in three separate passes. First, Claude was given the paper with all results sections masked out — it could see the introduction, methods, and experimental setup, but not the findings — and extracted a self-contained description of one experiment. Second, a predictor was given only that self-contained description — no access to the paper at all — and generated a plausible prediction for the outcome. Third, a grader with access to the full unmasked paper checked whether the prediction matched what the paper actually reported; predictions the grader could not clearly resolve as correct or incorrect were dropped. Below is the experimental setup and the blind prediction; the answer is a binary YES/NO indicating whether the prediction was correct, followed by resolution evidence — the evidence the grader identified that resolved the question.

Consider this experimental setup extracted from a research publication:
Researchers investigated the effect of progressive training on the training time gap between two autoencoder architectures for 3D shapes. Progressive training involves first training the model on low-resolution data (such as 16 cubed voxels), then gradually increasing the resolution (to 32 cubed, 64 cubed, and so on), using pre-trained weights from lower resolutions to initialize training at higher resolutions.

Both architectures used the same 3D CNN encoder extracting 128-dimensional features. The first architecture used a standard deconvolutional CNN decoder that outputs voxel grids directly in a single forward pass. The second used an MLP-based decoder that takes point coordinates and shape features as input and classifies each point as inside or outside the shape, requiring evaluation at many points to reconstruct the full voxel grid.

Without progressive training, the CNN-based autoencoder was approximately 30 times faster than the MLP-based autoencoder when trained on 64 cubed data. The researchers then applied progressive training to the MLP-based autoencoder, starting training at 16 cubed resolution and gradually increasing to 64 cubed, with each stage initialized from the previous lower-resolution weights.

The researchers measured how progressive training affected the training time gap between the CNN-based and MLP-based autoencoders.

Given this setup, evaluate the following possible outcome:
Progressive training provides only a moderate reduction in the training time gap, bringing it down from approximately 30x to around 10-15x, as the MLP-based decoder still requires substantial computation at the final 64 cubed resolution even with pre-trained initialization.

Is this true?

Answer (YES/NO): YES